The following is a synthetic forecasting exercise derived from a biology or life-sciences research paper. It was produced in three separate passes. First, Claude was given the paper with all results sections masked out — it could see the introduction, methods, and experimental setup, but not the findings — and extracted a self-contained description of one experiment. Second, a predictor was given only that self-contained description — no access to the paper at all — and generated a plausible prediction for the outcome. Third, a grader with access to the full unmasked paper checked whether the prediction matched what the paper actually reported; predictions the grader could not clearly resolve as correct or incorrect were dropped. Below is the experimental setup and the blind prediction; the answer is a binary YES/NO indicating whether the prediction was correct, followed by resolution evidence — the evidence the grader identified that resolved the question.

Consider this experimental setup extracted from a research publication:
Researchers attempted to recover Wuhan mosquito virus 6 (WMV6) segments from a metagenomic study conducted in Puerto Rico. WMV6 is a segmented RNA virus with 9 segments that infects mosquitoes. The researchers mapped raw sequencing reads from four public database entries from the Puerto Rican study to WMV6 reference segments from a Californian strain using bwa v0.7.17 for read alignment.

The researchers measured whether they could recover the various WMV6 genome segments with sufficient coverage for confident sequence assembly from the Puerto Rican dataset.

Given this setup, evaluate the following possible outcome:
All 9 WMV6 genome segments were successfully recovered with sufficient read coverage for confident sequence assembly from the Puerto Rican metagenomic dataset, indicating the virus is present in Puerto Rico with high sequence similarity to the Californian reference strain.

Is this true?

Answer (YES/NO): NO